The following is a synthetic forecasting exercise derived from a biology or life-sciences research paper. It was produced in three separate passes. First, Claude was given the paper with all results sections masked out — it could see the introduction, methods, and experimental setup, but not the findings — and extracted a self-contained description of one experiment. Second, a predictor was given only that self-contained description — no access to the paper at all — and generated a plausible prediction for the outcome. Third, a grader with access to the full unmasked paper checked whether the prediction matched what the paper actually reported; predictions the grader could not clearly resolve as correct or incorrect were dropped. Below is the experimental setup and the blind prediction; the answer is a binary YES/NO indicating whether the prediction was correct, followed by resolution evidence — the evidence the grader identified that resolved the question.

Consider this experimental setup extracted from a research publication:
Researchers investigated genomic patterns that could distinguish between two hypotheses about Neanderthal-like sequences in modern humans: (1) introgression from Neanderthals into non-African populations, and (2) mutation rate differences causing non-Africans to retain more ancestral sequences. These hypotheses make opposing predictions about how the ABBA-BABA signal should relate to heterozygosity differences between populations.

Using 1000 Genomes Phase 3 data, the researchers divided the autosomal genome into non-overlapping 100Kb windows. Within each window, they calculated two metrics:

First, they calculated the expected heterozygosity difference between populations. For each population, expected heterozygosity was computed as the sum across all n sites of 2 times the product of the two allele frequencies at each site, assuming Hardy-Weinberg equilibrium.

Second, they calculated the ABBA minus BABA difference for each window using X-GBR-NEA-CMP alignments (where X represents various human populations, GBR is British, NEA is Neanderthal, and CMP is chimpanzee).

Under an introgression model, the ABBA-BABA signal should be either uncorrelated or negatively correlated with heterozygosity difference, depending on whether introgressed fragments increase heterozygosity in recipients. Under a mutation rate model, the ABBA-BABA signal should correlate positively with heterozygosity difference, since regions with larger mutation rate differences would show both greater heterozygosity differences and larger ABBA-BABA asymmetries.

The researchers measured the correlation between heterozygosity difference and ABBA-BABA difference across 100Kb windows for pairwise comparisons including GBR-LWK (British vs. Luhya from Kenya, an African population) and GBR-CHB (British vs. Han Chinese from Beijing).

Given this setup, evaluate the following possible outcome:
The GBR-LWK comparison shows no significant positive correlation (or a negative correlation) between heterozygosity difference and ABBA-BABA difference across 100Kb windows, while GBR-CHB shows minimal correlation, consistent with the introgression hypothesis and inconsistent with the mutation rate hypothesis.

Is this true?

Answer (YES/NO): NO